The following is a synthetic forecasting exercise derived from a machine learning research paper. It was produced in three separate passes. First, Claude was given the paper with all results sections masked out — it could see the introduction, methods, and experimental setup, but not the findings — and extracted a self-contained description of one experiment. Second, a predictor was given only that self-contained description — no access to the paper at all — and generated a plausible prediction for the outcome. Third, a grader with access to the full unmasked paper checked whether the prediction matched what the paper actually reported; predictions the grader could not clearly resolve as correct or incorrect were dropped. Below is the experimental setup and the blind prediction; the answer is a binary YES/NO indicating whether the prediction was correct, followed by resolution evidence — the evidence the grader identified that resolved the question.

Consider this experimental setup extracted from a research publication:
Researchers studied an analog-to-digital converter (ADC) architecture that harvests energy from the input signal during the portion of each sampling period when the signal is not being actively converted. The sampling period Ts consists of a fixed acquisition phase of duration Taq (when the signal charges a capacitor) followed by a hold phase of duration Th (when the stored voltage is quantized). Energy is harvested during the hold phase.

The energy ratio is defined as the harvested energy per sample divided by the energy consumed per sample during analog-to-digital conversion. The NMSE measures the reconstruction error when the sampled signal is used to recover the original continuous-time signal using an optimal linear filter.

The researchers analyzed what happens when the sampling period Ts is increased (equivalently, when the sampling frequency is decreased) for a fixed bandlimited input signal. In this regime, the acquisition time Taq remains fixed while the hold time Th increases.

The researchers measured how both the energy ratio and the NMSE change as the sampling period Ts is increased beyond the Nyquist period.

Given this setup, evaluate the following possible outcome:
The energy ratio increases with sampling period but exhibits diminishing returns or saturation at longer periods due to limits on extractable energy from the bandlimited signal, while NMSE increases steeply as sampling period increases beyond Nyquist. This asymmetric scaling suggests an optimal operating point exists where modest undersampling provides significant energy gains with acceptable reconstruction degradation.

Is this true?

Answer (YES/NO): NO